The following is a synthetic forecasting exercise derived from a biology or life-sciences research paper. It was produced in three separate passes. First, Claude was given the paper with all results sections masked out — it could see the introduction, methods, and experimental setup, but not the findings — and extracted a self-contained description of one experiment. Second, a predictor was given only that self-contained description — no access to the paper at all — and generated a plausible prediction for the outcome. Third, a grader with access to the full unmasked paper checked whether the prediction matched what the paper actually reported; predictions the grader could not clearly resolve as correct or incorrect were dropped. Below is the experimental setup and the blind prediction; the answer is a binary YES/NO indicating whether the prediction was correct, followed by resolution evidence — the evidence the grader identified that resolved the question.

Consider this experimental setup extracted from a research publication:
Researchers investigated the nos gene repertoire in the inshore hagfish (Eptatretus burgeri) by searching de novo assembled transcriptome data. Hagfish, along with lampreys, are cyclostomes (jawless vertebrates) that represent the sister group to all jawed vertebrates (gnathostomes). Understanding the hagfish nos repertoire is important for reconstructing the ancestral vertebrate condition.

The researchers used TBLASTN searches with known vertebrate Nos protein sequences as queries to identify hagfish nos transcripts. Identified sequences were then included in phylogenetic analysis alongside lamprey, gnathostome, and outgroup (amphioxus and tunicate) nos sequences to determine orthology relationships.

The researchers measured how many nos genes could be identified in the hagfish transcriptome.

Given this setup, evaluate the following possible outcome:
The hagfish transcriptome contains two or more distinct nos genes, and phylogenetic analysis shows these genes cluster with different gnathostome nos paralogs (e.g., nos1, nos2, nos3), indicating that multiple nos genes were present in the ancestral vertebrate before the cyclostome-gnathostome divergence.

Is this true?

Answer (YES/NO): NO